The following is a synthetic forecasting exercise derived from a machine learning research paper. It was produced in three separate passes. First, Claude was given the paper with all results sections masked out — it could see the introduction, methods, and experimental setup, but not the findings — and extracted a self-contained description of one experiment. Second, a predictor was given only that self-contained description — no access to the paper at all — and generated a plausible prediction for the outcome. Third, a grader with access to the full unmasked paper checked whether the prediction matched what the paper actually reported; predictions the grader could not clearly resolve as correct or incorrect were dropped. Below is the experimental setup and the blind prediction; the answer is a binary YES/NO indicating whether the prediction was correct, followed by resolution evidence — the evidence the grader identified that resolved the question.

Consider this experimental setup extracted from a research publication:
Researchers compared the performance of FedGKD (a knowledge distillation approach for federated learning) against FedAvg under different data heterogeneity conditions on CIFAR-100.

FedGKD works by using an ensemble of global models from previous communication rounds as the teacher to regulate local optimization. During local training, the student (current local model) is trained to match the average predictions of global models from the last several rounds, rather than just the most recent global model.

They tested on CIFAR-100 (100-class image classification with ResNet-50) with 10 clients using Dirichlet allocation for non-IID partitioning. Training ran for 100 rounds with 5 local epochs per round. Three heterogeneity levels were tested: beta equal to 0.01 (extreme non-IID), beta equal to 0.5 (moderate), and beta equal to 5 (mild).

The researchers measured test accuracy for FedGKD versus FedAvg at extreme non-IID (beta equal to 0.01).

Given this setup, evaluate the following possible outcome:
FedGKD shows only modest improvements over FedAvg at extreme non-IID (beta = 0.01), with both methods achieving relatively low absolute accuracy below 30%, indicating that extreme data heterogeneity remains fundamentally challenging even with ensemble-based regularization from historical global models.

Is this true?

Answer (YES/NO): NO